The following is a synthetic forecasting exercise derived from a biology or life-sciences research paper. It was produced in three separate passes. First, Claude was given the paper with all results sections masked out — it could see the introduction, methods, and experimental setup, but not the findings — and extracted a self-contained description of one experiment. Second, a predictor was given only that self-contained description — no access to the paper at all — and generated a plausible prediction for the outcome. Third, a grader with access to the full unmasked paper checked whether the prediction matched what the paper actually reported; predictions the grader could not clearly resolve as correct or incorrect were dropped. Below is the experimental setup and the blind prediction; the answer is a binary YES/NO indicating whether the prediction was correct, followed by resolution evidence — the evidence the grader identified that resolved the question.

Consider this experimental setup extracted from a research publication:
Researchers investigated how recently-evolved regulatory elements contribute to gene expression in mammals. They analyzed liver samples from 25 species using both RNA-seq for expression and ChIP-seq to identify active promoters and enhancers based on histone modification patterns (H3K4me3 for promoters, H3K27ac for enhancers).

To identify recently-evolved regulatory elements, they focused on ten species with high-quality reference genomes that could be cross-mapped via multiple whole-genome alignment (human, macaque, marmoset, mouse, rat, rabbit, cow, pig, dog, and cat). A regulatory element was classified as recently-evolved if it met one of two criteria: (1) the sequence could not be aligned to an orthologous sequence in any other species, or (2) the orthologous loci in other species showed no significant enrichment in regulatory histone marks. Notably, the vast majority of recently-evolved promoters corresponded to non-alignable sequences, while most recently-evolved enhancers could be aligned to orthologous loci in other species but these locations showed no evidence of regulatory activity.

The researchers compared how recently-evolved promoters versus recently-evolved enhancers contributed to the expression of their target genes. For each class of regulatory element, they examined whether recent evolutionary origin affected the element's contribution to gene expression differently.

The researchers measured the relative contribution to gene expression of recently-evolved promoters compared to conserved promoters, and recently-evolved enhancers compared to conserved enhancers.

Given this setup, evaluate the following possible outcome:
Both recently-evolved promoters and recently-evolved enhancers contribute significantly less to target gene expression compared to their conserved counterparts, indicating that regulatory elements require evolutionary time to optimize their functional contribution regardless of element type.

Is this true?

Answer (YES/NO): NO